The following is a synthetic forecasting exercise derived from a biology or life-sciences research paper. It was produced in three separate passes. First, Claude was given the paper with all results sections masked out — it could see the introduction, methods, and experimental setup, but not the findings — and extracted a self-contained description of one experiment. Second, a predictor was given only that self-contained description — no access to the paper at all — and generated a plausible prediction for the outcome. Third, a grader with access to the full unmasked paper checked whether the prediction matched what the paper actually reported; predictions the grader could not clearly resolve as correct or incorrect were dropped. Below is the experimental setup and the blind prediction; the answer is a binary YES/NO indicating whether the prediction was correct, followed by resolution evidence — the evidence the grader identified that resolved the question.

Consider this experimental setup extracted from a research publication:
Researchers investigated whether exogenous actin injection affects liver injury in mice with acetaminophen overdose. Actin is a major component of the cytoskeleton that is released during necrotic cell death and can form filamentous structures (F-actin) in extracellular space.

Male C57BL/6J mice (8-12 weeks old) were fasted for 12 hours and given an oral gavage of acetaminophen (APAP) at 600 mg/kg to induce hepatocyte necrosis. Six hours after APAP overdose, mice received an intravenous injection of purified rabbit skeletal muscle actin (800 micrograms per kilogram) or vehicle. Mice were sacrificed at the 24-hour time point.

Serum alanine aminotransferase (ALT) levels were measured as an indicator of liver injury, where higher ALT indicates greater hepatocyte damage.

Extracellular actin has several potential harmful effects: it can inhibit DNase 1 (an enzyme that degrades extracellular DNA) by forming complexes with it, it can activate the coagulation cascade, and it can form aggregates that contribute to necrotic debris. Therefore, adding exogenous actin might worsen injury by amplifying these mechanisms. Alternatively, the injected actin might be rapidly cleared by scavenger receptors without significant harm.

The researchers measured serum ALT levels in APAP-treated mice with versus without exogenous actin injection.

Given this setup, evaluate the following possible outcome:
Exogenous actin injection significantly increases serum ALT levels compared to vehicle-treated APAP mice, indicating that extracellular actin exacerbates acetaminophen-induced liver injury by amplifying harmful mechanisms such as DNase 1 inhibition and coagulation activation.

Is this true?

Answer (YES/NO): YES